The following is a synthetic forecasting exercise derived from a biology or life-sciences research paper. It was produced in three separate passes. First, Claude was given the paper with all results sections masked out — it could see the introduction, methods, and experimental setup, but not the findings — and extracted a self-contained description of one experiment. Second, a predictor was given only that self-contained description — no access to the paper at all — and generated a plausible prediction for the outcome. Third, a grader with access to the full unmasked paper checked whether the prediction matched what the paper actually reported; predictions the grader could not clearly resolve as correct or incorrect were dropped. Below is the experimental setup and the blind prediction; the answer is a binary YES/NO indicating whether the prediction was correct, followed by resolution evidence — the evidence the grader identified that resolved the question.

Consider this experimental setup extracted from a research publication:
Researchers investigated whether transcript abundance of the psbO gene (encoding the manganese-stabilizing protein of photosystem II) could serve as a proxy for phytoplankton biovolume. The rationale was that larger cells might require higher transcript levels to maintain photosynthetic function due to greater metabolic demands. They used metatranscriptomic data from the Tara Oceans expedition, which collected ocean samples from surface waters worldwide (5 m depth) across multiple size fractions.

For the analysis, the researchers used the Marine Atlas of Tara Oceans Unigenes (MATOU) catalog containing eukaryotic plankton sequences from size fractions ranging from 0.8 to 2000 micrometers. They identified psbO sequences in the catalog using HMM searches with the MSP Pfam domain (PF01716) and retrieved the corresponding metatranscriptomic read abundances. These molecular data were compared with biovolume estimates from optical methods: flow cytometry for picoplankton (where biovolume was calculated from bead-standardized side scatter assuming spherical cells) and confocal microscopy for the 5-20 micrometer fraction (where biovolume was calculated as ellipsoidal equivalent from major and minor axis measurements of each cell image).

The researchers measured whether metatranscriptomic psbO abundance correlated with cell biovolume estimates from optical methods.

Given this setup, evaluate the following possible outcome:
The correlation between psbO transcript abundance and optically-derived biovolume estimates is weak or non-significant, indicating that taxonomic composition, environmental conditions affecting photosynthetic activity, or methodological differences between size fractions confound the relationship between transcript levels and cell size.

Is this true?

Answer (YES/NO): NO